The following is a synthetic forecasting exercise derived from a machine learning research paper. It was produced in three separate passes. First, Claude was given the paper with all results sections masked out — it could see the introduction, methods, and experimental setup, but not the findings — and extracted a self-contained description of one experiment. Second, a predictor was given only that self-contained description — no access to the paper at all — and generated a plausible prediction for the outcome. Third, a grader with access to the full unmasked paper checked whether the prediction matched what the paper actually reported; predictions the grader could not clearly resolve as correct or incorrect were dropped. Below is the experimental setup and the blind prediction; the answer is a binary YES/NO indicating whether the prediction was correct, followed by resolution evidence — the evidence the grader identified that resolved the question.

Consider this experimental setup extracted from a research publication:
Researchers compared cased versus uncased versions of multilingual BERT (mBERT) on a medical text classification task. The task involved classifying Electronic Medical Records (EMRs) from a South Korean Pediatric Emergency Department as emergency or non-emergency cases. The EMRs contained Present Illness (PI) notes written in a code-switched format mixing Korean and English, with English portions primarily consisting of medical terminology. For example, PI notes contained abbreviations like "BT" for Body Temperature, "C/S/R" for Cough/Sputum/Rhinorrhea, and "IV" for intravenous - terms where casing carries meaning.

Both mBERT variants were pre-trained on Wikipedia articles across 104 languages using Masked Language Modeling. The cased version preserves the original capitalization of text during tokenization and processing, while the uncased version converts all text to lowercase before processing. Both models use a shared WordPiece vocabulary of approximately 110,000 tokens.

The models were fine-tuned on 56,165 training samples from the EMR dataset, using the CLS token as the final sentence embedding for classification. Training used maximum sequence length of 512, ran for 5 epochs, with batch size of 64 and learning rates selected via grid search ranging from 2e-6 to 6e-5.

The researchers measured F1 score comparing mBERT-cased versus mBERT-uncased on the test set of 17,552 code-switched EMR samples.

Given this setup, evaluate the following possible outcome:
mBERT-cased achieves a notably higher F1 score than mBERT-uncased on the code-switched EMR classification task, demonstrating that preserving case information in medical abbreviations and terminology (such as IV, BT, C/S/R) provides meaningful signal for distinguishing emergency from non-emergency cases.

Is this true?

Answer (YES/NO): NO